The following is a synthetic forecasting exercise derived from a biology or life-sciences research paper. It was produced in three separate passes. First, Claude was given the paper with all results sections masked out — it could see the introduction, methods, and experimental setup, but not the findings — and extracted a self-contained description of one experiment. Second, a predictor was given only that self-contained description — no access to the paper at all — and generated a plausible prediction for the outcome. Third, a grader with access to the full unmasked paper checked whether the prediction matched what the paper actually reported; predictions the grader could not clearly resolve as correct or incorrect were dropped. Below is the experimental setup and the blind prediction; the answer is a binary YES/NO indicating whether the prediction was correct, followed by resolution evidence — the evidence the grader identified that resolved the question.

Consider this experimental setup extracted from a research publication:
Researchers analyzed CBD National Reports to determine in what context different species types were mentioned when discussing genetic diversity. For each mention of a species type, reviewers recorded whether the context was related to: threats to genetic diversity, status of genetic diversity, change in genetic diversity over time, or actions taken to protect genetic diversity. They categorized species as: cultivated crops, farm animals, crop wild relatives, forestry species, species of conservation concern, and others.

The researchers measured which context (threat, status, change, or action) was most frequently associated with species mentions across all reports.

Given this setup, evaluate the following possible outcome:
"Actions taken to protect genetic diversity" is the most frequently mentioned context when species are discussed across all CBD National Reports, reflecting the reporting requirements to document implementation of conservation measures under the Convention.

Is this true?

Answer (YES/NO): YES